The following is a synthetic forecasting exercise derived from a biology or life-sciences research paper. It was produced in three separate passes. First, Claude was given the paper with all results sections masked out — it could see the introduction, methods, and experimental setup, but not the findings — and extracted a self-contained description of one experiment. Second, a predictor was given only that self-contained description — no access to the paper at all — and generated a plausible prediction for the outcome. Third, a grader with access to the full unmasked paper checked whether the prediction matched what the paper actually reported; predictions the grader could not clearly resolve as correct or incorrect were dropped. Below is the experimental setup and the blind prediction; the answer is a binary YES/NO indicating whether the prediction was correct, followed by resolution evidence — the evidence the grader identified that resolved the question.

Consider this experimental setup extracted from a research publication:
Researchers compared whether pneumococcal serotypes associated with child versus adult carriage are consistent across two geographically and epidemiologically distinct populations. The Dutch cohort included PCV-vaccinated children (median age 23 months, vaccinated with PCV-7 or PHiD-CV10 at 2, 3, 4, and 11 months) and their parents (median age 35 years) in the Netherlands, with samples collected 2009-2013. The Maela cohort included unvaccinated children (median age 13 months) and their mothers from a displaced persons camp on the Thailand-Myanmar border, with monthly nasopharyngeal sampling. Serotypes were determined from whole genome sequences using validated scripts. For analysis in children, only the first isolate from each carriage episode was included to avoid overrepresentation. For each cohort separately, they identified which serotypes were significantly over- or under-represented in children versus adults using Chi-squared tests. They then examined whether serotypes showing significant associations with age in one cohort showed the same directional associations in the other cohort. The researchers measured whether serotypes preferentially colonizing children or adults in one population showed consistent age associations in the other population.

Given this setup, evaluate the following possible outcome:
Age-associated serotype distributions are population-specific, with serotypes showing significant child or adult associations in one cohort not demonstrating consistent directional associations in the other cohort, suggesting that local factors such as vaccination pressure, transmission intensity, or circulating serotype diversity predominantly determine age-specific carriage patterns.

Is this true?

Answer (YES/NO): YES